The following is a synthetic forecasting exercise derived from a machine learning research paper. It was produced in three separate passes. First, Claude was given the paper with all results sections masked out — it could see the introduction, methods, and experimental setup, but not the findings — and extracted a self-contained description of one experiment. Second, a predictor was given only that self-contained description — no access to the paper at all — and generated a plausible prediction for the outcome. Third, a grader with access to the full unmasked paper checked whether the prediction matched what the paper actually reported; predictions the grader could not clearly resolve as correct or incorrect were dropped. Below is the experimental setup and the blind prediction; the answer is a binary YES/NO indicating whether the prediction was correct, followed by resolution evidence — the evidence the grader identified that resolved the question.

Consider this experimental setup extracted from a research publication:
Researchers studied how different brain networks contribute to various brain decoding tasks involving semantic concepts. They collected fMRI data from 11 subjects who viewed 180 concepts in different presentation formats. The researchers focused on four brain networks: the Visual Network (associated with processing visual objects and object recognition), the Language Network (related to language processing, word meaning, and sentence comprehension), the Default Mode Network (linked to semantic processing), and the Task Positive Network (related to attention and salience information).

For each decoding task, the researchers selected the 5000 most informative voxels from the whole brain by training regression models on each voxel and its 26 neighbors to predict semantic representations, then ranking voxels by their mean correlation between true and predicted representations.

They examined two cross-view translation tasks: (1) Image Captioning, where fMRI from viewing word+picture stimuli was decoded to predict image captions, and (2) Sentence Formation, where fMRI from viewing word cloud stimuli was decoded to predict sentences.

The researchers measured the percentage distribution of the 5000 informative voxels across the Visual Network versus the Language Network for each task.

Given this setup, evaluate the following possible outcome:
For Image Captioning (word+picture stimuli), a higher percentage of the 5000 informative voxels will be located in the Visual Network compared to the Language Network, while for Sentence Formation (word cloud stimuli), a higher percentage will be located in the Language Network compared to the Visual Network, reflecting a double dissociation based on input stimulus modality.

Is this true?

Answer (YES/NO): YES